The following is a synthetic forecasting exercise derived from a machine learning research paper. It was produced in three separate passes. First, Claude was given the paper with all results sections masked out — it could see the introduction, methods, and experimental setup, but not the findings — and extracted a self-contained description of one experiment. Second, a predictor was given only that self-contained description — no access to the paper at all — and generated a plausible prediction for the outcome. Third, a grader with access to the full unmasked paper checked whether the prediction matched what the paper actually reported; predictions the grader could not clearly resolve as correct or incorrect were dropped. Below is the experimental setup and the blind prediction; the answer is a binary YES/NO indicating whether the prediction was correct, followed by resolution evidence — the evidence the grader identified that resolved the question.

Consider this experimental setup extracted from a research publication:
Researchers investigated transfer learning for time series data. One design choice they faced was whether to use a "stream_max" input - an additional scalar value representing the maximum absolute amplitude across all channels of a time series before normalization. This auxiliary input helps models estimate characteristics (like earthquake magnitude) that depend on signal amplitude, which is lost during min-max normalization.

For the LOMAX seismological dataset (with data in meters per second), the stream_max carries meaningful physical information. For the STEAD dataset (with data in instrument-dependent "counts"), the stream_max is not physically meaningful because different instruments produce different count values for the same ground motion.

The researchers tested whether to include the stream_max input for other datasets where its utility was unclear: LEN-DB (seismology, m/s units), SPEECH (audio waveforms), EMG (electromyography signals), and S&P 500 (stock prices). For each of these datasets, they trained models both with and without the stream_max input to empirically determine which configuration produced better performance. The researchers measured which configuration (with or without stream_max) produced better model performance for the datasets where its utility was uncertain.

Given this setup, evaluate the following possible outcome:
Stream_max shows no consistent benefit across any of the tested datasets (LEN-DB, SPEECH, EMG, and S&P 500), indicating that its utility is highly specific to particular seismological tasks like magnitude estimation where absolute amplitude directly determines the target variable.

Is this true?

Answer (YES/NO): NO